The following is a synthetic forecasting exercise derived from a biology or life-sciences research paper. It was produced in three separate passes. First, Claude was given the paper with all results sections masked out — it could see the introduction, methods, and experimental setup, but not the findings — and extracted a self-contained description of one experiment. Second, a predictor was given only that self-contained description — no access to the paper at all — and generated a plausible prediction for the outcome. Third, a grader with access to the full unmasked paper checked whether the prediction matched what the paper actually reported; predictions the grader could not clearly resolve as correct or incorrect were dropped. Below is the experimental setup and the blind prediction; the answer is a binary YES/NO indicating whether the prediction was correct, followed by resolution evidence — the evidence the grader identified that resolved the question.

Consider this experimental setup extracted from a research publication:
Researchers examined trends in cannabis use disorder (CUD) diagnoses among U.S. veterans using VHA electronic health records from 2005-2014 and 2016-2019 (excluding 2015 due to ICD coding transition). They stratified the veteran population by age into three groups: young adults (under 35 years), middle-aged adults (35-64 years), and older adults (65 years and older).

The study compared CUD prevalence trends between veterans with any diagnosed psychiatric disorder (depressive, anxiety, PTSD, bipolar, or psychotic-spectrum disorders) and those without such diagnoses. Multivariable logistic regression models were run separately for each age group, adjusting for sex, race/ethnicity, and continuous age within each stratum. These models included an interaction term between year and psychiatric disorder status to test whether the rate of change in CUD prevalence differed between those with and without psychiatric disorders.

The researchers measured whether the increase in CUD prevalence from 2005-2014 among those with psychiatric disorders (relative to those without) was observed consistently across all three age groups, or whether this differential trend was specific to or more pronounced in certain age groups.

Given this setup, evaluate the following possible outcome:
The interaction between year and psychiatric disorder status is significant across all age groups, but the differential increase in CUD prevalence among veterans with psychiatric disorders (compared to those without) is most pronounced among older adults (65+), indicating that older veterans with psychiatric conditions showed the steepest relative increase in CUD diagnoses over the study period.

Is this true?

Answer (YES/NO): NO